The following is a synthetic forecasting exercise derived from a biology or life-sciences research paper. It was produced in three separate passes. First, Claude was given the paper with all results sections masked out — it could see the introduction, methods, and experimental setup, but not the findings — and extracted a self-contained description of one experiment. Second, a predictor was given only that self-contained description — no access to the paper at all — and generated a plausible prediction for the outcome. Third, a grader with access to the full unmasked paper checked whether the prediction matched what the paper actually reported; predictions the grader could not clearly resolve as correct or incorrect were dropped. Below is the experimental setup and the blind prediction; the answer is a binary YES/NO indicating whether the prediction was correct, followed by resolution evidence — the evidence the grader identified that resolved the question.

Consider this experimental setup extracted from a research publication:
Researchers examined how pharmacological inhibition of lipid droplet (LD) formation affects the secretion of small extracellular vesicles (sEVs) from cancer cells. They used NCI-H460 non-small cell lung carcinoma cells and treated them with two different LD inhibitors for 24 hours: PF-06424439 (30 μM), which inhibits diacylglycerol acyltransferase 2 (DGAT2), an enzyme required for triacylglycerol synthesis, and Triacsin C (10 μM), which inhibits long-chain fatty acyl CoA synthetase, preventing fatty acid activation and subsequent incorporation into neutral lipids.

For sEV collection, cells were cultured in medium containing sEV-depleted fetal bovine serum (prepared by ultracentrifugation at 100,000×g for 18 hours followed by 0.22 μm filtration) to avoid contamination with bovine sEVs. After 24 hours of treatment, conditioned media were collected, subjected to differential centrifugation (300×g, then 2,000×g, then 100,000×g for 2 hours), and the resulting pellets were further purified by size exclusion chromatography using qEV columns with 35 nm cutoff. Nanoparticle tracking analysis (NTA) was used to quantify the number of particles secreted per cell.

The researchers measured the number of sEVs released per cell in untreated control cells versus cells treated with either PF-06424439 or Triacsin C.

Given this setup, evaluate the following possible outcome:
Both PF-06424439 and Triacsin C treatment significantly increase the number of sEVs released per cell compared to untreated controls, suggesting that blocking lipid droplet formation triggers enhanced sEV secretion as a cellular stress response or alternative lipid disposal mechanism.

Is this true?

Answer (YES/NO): NO